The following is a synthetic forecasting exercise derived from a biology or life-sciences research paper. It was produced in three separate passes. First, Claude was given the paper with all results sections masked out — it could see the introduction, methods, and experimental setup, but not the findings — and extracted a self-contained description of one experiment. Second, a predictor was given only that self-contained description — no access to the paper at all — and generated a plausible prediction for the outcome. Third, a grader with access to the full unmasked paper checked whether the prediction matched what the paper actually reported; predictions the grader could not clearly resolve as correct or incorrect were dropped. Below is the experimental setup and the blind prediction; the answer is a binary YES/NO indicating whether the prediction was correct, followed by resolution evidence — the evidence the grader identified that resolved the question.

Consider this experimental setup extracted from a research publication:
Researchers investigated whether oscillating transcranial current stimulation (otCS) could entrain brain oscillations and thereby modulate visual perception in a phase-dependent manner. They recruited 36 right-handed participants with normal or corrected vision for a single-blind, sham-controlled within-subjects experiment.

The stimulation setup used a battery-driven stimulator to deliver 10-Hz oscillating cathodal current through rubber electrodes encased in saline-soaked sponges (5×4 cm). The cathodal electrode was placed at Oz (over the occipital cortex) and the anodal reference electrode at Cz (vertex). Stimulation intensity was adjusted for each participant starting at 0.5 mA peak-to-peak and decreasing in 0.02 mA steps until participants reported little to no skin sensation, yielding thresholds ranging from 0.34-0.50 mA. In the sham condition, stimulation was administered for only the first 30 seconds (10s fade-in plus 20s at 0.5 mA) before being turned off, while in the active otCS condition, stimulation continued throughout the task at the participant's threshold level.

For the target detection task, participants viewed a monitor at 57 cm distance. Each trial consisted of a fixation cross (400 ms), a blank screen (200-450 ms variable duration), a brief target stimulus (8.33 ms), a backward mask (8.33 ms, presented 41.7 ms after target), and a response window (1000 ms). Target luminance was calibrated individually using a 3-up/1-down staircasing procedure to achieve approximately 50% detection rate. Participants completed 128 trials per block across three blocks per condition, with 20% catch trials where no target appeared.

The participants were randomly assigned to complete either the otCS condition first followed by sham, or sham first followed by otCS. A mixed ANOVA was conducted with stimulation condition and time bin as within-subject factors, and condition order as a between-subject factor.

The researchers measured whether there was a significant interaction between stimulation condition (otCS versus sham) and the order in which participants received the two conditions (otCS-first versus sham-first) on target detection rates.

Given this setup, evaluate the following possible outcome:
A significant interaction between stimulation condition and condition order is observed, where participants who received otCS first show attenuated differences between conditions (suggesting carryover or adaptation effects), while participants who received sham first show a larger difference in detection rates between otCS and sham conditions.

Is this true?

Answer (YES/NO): NO